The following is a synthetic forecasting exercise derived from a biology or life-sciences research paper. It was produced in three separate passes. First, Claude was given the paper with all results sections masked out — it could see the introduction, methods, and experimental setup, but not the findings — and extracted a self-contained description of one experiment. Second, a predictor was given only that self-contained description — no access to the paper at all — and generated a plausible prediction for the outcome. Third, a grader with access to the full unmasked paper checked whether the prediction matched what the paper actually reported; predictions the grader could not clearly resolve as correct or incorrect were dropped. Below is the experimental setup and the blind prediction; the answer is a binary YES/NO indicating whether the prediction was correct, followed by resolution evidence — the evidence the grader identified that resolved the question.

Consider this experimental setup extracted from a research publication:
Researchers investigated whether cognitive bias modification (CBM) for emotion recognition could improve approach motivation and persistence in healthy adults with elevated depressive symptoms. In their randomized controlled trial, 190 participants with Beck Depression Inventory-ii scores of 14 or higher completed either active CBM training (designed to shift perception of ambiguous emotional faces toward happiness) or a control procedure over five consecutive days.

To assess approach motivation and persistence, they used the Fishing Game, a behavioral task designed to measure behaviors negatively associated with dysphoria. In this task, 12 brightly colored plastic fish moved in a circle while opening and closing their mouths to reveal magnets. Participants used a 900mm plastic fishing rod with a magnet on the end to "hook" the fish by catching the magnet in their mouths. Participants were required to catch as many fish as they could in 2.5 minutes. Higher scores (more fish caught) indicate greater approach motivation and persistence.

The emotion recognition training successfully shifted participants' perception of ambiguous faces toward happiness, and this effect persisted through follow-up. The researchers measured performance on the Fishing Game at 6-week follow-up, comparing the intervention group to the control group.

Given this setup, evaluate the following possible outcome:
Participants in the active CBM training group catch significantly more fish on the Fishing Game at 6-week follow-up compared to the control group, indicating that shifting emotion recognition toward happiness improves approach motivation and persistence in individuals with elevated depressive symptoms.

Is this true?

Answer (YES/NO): NO